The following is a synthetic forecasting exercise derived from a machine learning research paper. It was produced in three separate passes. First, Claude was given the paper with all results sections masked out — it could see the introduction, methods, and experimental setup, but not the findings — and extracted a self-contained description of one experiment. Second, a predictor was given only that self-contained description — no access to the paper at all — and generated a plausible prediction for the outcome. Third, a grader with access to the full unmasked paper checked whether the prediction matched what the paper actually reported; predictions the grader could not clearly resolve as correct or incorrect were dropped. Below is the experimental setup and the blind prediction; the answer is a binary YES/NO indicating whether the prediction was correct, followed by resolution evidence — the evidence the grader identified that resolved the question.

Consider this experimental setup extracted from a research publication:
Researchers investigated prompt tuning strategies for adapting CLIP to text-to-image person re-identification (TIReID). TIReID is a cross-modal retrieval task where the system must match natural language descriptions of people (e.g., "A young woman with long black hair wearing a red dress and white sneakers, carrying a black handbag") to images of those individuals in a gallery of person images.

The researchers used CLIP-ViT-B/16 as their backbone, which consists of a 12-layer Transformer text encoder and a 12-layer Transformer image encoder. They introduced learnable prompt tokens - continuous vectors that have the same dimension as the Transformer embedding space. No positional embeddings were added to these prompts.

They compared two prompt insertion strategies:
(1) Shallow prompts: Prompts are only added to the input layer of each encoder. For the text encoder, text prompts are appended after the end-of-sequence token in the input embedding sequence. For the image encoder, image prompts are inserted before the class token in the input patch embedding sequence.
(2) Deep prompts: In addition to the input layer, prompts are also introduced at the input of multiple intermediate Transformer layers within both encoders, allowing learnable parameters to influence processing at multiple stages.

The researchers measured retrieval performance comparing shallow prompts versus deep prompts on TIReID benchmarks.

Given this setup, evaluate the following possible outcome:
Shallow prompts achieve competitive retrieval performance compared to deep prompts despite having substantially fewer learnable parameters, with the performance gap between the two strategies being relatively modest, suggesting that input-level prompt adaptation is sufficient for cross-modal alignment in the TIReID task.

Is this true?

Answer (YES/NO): YES